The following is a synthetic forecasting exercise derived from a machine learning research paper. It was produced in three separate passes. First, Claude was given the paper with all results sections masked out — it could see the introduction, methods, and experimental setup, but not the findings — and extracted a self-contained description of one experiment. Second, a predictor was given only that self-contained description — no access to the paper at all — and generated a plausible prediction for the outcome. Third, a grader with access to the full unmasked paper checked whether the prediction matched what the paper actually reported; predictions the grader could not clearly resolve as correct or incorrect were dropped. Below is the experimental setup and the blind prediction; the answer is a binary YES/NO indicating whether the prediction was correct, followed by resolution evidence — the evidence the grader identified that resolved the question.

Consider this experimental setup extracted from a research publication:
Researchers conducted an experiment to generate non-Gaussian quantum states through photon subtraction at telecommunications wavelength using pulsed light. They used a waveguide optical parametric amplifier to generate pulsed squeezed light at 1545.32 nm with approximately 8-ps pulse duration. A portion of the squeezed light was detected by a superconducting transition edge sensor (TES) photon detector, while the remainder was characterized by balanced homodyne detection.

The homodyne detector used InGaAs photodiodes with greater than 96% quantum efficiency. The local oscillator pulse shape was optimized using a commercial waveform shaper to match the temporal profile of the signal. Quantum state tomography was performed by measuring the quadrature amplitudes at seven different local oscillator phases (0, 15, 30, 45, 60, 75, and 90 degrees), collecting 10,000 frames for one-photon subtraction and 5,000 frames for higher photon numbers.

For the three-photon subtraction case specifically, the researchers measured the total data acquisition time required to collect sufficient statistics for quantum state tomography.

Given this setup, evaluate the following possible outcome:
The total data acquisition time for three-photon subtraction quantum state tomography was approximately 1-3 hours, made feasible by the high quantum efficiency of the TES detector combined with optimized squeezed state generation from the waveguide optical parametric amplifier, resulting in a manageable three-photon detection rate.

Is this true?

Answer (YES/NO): YES